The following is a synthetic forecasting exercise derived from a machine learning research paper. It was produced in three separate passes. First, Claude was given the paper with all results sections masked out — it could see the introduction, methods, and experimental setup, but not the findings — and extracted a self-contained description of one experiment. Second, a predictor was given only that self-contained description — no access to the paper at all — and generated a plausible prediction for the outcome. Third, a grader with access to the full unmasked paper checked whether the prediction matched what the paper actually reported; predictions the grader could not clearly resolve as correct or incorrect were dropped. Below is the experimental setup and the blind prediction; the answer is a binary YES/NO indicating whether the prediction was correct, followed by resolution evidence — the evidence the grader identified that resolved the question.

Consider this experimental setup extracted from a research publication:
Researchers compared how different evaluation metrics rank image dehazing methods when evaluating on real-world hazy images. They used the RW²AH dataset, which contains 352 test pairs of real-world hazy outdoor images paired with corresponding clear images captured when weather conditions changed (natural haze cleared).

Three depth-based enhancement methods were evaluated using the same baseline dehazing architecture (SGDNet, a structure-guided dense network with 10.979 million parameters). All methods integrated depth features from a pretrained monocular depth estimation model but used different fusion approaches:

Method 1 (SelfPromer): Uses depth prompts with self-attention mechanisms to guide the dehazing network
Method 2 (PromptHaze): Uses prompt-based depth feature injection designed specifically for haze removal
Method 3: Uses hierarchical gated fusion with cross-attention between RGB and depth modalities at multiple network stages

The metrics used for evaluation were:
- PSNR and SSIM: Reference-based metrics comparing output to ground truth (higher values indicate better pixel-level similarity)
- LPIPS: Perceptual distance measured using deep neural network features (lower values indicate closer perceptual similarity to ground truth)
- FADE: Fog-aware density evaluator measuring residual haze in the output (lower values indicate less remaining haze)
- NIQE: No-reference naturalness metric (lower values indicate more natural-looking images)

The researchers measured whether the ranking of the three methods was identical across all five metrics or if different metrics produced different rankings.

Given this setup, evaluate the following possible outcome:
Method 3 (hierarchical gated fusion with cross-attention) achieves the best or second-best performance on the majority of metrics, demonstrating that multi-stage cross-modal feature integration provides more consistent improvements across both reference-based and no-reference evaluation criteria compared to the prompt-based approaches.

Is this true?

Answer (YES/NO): YES